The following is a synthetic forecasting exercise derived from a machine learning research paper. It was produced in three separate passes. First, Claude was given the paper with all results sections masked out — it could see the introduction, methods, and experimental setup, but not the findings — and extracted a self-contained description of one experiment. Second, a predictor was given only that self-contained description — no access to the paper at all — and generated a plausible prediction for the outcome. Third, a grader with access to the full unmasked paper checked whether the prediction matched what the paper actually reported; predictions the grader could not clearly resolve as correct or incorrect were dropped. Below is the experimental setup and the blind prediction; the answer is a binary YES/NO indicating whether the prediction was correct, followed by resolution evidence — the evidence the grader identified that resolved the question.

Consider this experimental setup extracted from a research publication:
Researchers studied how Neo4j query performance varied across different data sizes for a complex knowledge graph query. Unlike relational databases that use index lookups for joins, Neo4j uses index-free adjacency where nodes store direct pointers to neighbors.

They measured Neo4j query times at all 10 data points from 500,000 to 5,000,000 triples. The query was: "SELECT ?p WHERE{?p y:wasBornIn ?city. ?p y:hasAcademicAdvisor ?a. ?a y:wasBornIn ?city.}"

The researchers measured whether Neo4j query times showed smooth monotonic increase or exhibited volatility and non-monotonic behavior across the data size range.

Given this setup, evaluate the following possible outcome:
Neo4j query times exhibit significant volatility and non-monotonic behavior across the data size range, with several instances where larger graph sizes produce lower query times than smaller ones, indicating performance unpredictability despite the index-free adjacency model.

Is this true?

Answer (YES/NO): YES